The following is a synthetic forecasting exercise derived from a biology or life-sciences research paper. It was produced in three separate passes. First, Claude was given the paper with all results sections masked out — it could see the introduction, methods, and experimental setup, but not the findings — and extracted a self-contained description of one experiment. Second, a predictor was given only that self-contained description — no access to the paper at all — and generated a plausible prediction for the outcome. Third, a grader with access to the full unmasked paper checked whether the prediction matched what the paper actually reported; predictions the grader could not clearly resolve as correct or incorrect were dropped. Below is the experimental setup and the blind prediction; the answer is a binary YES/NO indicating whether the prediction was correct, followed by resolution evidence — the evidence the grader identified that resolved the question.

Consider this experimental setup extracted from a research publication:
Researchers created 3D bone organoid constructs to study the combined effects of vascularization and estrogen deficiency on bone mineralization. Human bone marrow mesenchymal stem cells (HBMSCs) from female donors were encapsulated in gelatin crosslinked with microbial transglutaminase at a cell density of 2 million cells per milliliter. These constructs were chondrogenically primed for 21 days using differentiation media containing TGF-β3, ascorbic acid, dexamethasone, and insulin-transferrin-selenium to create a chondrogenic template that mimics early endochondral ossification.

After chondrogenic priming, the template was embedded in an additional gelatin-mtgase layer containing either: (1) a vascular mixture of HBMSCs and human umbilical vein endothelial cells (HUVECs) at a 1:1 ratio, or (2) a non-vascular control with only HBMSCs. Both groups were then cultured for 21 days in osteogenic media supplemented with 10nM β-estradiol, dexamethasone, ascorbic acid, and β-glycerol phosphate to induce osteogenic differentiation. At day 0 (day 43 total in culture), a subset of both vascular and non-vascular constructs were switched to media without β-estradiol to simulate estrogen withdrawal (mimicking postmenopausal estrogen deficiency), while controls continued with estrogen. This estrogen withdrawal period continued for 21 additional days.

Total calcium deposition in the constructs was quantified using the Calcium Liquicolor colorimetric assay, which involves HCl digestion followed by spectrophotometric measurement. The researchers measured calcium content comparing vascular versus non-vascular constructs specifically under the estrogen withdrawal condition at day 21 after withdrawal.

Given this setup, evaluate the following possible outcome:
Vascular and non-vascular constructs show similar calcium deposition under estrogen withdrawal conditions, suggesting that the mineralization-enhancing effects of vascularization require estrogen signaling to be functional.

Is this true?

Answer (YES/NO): NO